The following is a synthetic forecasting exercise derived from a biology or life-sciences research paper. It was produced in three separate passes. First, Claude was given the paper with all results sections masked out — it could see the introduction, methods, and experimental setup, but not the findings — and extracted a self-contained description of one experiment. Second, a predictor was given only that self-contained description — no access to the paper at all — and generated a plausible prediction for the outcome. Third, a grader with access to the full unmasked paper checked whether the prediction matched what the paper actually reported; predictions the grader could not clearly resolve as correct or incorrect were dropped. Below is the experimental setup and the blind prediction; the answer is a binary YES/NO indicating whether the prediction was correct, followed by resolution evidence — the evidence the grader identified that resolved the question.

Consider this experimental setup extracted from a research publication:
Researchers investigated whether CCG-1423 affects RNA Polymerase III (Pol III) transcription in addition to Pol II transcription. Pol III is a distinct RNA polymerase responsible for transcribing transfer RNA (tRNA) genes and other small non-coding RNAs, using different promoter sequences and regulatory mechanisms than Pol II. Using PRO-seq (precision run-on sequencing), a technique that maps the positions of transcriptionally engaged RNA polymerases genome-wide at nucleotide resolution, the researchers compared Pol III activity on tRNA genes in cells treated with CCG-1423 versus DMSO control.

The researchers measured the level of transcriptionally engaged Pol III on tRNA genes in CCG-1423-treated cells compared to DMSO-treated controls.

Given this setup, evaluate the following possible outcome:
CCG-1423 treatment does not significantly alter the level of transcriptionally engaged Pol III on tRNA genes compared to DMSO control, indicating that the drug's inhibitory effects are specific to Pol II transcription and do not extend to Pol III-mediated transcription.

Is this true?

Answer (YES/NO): NO